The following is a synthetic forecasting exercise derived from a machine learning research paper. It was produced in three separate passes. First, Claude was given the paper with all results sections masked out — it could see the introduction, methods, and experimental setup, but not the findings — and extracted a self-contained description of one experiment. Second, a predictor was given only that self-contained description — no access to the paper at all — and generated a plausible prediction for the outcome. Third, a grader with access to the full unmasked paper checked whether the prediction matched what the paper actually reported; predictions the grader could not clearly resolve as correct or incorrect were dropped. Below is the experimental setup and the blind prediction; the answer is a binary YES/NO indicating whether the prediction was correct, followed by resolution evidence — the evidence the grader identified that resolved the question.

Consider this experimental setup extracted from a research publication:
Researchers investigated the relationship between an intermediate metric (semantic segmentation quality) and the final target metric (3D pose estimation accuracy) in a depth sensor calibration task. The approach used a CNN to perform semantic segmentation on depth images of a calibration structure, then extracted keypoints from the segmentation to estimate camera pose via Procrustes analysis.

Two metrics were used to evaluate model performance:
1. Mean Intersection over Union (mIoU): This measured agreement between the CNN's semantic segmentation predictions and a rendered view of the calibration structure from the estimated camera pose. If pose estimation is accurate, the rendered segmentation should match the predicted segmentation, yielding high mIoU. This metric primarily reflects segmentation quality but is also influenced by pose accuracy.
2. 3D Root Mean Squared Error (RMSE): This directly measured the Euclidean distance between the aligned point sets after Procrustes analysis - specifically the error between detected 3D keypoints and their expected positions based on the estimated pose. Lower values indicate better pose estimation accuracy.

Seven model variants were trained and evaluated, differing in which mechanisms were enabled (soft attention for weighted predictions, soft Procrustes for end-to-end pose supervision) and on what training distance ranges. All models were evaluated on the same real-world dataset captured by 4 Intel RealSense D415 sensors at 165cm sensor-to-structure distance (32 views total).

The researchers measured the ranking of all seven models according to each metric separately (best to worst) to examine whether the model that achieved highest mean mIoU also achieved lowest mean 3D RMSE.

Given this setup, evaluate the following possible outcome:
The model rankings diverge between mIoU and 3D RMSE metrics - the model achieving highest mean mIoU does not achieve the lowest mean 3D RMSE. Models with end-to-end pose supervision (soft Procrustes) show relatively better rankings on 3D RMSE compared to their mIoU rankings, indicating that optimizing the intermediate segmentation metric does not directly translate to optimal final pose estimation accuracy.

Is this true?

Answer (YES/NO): NO